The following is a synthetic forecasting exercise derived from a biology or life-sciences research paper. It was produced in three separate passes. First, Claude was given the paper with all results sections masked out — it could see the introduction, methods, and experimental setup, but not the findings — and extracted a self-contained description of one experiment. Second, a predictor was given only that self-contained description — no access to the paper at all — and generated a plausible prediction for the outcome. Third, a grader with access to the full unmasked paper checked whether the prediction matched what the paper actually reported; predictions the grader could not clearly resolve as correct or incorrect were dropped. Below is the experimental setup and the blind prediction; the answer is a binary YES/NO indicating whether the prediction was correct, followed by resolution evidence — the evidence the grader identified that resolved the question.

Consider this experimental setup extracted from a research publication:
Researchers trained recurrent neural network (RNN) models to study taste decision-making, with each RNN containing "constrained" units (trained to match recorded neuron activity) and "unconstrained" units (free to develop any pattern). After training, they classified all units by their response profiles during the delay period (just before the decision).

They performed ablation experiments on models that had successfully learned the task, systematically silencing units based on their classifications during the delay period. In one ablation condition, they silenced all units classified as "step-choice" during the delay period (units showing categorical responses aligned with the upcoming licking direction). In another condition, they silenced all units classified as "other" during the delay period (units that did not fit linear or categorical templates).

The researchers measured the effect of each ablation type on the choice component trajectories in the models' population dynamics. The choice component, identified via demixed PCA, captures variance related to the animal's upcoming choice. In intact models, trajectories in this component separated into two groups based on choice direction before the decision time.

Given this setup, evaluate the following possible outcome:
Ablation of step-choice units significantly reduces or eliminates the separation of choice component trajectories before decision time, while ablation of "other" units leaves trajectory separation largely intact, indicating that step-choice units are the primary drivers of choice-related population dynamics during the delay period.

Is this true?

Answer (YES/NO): NO